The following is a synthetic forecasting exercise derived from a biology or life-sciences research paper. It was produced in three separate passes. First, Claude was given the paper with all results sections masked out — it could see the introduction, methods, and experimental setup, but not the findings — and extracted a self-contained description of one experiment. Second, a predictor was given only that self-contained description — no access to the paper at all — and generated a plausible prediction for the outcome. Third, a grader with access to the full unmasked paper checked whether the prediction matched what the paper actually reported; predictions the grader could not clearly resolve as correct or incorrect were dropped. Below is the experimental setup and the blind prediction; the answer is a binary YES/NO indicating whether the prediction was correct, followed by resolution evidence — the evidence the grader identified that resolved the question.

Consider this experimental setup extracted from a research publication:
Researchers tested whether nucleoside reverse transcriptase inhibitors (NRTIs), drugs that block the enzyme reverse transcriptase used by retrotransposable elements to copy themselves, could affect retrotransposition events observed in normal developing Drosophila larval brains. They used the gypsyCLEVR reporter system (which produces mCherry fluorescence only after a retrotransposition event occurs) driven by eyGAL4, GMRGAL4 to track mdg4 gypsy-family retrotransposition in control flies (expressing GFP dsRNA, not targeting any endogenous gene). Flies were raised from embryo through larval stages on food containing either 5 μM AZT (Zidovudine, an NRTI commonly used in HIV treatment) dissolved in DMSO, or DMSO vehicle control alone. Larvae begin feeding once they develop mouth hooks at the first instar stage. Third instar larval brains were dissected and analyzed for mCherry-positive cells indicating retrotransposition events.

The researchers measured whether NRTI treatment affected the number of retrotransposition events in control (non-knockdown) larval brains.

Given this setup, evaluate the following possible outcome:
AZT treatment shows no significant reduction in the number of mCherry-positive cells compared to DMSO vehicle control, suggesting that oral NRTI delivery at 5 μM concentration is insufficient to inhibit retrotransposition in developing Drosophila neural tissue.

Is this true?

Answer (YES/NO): NO